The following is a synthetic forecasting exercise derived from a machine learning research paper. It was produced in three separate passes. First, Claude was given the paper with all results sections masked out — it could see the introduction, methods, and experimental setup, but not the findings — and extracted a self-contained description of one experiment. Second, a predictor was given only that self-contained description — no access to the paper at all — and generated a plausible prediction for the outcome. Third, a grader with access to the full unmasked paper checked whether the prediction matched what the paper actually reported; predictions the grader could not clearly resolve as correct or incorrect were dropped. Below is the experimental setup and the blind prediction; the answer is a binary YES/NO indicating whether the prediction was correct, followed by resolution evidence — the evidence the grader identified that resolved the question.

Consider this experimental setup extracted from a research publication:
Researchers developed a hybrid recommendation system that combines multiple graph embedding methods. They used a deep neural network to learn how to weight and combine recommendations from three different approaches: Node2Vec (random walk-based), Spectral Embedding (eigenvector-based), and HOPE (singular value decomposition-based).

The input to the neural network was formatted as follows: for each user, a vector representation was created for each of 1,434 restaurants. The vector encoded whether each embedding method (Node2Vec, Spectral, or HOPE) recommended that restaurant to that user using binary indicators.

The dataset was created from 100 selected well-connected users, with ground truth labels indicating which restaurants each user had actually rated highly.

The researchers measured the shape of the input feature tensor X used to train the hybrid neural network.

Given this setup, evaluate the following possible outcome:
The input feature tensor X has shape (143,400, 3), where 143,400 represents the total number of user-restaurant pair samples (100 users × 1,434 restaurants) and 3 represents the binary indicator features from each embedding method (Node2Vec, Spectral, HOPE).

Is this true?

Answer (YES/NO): NO